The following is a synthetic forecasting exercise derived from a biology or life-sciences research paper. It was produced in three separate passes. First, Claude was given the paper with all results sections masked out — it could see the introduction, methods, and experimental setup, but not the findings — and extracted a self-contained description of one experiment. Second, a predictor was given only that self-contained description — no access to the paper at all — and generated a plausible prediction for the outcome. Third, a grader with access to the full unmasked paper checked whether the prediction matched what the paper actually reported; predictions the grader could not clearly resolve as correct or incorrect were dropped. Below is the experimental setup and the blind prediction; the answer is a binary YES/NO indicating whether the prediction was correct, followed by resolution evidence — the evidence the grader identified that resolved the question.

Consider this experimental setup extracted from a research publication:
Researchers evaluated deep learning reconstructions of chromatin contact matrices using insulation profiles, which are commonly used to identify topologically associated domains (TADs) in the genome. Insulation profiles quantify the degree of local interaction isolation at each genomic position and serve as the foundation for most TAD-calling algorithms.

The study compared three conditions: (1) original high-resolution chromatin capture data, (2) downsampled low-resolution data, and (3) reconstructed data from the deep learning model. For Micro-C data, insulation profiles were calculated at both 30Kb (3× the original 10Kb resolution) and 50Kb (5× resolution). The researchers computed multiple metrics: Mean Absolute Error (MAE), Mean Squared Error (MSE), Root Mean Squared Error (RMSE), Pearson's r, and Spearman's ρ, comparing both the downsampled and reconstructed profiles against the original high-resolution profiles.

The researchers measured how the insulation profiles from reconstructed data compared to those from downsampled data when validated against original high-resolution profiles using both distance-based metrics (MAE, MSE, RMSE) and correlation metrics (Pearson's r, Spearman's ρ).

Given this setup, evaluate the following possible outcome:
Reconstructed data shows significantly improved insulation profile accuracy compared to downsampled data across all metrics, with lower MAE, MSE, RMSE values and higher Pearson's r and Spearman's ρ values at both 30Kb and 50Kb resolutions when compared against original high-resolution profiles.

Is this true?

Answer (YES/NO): NO